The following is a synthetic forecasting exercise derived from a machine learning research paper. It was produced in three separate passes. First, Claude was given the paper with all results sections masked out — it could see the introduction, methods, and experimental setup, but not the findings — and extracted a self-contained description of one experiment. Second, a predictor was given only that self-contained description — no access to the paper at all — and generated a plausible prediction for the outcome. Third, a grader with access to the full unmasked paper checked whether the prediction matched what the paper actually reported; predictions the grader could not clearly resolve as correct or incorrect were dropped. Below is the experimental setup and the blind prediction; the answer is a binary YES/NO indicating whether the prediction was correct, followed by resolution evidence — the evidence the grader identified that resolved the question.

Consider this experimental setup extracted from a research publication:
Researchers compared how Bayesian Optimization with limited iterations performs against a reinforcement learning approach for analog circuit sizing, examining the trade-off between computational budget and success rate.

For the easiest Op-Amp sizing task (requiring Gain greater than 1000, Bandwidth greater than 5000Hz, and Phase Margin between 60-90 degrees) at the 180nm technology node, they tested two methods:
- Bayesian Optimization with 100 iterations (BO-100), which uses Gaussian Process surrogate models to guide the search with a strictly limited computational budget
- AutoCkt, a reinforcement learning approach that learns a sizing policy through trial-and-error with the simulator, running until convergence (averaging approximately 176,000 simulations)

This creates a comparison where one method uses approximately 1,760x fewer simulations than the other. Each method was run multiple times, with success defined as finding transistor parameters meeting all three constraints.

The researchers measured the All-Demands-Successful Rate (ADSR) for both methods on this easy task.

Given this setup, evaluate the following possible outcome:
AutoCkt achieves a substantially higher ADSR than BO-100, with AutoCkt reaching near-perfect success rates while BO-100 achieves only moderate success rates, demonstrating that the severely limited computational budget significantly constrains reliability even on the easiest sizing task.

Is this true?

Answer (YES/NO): NO